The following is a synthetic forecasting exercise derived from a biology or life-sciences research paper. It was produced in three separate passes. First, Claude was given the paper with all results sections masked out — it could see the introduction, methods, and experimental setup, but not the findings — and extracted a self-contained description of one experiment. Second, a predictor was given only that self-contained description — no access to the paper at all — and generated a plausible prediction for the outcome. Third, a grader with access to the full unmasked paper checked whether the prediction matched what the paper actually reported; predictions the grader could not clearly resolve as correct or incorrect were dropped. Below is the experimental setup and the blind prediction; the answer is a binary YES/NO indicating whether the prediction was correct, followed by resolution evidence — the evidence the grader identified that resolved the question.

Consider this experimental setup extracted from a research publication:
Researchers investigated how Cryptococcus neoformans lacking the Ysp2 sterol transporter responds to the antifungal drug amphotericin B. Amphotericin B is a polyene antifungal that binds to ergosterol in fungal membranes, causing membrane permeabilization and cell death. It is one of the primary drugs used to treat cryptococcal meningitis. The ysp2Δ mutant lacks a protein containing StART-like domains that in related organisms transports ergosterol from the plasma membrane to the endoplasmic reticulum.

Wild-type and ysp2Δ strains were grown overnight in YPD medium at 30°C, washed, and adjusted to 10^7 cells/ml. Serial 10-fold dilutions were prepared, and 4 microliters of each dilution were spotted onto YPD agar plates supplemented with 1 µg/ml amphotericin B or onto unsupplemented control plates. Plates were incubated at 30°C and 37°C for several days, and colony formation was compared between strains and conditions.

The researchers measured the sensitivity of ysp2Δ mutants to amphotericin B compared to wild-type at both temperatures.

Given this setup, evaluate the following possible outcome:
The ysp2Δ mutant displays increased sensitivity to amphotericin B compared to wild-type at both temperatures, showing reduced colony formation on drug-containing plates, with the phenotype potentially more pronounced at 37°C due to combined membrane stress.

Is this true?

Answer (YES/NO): YES